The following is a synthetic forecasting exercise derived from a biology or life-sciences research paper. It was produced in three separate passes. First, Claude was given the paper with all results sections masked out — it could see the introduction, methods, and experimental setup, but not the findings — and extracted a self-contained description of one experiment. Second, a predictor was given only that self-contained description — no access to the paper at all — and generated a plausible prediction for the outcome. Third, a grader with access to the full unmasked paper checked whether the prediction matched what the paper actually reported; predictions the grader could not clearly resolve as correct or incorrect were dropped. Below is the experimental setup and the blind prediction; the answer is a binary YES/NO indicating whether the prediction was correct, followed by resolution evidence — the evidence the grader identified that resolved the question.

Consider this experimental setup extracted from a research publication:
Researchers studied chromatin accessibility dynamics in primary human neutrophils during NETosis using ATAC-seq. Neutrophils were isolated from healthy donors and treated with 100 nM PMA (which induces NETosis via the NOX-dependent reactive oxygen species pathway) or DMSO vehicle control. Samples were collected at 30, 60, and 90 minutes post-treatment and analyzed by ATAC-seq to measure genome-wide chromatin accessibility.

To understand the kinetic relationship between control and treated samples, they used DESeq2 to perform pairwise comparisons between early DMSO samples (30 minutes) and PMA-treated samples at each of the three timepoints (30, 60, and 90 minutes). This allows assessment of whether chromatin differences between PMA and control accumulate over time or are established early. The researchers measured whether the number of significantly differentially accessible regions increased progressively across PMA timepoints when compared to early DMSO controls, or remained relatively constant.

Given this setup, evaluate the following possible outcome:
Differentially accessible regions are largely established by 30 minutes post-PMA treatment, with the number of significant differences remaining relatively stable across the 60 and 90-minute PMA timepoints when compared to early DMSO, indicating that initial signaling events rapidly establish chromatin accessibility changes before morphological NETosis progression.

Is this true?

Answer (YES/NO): NO